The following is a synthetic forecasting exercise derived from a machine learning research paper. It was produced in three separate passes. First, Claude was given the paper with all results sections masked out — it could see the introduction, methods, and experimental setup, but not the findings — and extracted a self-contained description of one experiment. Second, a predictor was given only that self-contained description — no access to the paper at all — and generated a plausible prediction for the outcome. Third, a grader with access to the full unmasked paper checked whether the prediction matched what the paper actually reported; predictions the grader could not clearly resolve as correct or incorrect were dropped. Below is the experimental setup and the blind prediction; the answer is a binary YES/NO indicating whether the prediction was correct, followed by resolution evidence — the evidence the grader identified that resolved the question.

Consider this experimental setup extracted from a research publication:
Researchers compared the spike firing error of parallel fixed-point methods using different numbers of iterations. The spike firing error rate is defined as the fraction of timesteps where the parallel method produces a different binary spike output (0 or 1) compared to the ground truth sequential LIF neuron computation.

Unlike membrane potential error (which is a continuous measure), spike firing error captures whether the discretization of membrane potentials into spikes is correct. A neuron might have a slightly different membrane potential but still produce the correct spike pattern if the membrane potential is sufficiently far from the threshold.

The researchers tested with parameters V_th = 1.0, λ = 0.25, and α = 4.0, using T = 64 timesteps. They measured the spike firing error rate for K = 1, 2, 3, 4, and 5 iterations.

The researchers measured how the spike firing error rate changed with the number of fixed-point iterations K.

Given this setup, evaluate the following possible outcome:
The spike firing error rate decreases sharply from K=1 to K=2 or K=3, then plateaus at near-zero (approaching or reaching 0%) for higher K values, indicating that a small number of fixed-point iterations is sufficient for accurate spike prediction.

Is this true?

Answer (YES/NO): YES